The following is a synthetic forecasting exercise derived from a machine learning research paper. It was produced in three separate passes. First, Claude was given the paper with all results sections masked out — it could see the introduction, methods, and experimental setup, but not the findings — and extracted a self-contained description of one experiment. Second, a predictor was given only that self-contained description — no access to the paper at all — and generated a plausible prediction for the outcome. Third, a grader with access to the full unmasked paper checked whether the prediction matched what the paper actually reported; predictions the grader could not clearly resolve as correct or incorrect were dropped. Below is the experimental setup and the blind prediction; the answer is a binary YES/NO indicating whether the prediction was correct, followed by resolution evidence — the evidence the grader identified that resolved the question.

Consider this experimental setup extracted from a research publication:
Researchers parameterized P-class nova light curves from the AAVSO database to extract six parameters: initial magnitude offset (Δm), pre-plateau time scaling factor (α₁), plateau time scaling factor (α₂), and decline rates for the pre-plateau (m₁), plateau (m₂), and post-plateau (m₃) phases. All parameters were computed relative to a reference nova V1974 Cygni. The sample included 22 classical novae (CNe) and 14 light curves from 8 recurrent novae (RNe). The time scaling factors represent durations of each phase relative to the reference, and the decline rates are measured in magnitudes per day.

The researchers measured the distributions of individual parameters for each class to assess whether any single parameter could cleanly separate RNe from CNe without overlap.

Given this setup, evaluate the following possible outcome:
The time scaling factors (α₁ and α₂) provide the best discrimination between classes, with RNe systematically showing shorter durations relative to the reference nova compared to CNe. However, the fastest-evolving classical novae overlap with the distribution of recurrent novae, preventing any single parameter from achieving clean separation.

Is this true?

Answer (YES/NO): NO